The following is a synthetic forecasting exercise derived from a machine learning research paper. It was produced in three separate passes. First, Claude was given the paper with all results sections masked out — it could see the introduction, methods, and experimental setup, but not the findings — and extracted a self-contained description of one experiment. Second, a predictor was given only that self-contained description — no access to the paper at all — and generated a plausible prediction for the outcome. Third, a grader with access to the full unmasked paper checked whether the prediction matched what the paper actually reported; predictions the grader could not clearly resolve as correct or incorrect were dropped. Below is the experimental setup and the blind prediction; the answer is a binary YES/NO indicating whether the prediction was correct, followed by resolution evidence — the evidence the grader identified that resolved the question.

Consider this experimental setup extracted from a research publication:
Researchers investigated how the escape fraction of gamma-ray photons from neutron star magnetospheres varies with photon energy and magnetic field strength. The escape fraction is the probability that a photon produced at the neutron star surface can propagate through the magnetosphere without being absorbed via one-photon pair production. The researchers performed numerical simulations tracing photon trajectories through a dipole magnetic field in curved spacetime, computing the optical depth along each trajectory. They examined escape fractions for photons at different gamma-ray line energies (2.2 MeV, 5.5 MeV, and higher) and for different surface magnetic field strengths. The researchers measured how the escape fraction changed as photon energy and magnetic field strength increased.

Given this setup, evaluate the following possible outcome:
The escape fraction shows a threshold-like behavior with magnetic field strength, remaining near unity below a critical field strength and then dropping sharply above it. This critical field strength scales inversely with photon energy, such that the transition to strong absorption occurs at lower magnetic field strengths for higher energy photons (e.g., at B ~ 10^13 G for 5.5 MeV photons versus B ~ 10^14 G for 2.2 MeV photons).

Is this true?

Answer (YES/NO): NO